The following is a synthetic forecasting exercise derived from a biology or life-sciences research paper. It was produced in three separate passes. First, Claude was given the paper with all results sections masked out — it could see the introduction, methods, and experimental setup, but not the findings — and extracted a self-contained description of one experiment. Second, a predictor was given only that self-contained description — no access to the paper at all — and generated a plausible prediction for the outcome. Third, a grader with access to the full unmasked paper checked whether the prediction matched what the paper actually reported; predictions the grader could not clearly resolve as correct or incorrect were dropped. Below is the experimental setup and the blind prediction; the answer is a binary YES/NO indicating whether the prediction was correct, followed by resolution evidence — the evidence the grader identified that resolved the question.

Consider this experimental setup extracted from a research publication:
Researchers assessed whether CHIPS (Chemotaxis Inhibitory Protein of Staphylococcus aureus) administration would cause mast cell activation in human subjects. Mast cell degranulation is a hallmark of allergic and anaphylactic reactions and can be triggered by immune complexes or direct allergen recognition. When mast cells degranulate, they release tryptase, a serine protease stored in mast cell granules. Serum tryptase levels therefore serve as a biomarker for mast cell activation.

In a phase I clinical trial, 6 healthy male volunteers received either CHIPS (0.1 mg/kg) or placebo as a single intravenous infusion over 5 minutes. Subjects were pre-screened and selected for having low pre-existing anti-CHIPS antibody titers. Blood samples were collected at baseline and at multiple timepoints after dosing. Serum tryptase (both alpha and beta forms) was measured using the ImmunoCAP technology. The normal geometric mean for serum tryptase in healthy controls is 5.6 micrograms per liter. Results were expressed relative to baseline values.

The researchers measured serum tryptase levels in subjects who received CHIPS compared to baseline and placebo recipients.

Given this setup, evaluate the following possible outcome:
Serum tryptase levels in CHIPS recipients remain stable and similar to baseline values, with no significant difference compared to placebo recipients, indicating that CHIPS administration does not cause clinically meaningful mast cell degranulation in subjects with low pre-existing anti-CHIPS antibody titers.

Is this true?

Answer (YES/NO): NO